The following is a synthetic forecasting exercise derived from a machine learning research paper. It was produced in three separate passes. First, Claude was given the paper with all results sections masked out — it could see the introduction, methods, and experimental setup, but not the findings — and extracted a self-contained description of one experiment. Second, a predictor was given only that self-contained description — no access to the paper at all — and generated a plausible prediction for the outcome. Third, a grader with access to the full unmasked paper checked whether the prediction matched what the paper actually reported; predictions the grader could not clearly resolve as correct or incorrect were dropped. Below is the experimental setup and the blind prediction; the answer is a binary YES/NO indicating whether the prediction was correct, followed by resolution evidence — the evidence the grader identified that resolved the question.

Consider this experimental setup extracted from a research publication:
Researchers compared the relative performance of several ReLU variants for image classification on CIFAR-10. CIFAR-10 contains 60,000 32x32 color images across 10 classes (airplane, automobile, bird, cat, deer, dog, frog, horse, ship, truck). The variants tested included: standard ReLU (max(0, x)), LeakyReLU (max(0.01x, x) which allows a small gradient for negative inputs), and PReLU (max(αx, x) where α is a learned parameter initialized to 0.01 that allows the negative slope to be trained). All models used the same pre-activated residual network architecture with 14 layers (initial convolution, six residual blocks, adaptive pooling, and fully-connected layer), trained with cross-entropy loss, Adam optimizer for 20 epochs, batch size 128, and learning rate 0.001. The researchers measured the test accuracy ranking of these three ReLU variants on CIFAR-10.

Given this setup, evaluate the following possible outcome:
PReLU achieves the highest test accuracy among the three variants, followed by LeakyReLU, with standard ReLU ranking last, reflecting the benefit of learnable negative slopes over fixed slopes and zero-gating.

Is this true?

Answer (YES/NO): NO